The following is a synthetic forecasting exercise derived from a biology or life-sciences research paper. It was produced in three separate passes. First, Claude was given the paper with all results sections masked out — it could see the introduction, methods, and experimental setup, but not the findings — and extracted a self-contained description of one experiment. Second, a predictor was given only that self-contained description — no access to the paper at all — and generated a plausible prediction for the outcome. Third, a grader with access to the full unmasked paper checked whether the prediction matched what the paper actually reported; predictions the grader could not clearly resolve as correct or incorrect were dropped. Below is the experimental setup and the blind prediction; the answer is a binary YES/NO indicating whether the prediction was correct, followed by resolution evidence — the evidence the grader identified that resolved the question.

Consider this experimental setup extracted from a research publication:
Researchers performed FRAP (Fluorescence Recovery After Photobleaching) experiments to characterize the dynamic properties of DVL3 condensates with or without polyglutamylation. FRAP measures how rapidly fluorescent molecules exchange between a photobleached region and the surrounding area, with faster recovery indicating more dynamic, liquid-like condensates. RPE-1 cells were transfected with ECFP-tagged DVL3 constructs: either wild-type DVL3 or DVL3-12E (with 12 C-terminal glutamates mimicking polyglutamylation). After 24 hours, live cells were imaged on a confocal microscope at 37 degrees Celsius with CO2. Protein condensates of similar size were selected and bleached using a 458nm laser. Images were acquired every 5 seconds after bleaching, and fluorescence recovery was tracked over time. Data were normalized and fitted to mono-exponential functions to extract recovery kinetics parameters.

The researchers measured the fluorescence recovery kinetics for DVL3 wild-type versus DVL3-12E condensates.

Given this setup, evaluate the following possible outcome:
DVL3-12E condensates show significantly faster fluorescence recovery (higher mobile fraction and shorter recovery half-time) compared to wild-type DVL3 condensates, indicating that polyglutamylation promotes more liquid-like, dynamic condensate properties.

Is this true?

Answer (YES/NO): YES